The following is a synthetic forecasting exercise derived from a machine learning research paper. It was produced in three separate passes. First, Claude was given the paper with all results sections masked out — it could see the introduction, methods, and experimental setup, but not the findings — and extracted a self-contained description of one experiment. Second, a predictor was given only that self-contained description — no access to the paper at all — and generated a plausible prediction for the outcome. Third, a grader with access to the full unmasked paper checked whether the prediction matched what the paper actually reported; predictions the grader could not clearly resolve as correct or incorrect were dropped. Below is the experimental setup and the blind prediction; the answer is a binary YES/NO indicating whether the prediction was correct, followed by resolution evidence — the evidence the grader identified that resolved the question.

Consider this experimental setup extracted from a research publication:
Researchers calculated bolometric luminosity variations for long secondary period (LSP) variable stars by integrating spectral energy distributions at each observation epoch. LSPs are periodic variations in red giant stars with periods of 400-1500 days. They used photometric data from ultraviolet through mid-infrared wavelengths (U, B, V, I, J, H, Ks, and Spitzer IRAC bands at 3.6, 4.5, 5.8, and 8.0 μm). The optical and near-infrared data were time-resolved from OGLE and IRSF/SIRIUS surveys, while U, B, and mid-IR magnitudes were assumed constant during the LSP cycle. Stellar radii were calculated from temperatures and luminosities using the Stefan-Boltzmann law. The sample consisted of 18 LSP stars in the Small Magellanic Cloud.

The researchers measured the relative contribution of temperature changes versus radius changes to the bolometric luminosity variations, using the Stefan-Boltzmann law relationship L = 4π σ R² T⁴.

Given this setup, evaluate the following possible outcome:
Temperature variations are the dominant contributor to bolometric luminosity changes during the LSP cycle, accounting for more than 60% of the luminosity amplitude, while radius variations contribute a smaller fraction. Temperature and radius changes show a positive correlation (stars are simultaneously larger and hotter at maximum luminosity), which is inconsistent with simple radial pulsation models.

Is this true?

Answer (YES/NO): NO